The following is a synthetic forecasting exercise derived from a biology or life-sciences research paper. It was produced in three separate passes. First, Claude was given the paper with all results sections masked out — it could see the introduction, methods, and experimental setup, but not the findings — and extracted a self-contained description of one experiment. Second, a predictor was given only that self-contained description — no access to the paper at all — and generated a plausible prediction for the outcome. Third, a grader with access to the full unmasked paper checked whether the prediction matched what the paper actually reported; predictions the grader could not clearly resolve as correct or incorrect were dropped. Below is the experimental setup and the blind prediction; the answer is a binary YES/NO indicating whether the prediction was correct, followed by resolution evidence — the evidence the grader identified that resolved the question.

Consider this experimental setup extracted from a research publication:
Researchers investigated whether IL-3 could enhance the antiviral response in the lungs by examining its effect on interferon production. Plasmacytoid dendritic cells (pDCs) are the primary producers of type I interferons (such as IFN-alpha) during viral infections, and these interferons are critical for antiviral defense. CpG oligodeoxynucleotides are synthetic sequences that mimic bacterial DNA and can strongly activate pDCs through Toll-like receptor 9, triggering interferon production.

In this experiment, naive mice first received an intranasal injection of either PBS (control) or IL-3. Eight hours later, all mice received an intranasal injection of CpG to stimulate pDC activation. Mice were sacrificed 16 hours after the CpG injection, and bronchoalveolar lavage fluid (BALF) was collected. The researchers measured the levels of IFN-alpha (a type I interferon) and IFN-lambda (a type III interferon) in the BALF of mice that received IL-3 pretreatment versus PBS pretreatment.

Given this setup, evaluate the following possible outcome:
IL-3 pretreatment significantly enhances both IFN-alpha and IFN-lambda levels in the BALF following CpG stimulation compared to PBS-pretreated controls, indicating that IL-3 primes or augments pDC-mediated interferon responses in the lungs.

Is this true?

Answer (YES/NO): YES